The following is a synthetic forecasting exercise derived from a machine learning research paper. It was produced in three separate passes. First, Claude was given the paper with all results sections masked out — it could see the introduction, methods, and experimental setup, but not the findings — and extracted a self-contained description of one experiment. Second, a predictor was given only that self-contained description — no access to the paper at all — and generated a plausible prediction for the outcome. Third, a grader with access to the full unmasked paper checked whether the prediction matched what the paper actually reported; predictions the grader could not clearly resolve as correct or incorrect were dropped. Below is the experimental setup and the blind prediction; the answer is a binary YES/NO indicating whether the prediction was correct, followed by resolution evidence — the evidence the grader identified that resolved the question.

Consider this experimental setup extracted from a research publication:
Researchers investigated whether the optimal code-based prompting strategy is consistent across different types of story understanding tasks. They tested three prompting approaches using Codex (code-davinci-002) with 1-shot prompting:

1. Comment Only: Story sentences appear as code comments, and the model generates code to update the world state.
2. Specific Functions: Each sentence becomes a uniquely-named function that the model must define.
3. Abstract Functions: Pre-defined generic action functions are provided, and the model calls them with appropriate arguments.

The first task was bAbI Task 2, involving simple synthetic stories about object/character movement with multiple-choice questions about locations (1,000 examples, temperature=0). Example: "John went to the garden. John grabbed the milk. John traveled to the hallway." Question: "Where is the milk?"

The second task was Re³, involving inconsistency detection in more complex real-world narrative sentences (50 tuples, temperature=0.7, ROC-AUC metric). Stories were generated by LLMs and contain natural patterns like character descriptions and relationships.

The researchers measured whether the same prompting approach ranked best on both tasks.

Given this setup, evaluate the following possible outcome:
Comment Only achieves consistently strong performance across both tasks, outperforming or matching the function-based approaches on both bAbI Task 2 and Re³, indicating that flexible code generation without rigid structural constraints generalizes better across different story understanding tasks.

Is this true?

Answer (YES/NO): NO